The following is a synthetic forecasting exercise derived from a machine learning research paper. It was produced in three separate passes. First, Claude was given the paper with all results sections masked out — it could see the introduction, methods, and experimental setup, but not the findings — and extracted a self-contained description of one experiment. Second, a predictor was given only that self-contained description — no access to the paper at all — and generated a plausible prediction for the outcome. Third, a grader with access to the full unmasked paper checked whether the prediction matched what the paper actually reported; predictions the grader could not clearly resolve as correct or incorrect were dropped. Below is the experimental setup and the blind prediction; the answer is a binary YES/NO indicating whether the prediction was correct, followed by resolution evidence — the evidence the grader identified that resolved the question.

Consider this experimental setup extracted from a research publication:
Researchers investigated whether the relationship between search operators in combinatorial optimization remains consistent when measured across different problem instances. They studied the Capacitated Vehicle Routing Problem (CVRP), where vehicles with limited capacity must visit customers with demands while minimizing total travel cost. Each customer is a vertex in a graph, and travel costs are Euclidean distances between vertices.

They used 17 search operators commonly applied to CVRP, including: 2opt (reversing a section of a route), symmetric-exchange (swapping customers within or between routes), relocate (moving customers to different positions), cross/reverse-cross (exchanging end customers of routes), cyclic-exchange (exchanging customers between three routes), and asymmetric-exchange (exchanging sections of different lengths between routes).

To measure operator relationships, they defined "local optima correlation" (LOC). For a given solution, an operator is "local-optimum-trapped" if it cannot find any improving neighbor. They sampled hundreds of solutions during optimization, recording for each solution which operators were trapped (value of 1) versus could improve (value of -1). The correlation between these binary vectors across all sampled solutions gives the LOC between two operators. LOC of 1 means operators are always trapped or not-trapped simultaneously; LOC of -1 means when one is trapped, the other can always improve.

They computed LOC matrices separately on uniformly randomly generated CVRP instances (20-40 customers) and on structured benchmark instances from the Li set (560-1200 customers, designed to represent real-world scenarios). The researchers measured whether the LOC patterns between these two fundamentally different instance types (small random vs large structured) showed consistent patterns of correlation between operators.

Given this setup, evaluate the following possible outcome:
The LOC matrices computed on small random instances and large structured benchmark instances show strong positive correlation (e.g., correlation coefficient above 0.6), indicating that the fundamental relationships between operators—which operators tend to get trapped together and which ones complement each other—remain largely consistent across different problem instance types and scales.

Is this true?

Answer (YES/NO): NO